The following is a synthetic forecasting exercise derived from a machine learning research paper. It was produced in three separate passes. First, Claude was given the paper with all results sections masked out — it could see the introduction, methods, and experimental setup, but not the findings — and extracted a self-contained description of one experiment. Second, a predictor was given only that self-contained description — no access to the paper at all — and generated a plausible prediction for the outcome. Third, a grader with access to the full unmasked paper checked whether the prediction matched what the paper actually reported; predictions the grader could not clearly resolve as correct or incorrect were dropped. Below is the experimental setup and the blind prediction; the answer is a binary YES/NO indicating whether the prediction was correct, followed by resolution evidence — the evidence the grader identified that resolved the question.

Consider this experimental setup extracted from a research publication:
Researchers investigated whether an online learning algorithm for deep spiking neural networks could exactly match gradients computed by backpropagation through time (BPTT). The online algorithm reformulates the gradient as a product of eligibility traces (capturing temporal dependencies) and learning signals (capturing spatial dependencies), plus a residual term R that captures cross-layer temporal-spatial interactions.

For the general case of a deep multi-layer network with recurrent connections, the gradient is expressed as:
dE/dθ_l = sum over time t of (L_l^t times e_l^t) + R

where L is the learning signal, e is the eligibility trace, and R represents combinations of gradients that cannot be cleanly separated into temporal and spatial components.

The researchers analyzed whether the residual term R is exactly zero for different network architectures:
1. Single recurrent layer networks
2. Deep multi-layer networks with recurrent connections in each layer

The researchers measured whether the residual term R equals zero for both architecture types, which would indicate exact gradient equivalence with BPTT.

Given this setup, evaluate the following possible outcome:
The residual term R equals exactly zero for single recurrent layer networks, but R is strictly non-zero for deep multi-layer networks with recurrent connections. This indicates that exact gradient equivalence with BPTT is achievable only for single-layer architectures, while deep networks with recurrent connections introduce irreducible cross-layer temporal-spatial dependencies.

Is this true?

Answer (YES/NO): YES